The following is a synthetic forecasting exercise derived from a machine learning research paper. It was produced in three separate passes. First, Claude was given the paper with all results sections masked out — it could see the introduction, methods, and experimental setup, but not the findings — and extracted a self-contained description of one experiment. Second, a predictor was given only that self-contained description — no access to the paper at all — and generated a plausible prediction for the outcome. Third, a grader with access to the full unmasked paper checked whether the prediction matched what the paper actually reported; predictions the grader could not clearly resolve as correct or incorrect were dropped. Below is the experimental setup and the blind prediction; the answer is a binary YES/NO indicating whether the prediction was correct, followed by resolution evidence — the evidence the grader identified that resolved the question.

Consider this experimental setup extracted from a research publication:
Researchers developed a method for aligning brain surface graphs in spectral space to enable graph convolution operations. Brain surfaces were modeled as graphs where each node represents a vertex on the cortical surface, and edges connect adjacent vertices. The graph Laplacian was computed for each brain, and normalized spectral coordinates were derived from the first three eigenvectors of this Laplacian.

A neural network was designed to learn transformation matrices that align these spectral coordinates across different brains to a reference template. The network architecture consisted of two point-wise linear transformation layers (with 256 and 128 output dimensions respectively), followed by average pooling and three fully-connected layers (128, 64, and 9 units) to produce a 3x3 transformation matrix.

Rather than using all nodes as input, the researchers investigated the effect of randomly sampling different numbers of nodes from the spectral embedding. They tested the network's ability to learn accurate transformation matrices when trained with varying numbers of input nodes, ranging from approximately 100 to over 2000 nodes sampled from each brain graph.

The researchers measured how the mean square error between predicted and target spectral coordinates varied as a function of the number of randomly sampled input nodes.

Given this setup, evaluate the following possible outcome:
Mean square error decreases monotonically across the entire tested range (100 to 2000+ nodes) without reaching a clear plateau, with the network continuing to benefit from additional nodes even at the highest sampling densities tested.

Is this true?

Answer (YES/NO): NO